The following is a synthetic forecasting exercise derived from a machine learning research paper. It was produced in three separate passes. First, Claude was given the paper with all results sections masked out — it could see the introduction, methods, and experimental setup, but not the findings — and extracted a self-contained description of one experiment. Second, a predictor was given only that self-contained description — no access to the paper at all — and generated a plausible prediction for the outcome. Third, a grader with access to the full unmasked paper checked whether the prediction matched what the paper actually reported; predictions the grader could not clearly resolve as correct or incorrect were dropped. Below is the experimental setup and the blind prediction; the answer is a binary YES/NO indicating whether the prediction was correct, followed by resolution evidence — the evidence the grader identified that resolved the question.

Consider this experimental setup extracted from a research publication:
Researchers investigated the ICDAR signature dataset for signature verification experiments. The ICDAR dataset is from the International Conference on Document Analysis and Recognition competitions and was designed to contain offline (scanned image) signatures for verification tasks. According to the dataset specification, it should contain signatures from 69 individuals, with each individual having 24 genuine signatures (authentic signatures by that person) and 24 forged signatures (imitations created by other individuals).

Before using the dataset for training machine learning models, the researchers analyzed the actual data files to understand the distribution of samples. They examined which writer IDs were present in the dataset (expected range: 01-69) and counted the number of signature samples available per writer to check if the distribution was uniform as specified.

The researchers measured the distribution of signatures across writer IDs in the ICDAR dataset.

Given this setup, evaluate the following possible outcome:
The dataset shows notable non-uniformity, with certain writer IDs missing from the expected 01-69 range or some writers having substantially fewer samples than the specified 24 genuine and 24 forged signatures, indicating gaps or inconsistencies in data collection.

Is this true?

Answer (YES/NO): YES